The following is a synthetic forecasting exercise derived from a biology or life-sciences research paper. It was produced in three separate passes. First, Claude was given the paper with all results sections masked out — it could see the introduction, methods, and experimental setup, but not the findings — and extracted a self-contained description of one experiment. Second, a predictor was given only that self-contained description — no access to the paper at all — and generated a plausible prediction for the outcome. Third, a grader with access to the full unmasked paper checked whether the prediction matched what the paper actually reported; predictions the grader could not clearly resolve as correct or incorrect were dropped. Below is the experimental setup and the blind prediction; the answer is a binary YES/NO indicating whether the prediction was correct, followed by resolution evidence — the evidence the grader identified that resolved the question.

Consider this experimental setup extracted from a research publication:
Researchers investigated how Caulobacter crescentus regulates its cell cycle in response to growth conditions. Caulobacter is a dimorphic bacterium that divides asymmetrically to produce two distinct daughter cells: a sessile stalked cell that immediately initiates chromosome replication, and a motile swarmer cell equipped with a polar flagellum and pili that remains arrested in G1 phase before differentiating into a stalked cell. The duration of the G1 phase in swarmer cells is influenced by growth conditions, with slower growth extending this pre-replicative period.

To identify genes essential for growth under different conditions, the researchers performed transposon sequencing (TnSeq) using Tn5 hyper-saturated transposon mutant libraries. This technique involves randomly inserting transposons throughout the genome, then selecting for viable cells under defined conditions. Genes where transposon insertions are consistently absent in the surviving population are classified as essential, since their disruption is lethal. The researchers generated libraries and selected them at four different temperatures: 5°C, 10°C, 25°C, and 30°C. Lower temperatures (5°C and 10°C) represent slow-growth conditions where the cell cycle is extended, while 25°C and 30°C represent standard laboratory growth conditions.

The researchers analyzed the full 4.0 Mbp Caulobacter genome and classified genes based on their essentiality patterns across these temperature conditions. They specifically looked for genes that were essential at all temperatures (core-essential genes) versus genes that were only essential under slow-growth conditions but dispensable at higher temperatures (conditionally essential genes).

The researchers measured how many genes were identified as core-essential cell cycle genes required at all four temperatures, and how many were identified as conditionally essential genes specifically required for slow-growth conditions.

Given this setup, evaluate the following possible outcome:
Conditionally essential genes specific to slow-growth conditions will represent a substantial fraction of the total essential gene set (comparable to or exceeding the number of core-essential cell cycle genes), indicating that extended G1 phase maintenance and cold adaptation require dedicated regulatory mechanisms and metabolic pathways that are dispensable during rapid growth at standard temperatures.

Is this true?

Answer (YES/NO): NO